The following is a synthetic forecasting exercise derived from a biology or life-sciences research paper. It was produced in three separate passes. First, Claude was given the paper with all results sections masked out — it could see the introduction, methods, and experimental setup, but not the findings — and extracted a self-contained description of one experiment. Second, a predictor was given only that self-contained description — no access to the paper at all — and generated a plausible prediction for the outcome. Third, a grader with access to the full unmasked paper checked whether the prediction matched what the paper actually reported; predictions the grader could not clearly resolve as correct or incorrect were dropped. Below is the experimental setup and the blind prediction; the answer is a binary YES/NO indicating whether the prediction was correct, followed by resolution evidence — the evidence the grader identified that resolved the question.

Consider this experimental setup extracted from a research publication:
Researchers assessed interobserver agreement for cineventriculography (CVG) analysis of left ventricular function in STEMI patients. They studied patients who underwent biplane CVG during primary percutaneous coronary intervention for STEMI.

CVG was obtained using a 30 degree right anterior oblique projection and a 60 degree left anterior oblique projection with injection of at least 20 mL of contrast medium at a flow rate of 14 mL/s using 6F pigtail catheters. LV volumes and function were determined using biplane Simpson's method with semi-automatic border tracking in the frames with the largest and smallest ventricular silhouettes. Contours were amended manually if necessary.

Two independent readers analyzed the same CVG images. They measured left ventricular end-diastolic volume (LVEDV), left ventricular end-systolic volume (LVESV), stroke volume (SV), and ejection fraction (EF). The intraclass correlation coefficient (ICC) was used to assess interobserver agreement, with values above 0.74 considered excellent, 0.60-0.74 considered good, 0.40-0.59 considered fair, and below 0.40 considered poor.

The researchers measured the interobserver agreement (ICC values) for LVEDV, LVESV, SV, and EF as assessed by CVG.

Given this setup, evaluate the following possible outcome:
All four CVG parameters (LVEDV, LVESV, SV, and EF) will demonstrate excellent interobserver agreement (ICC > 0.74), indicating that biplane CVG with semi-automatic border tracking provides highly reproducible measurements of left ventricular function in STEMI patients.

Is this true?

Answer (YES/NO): YES